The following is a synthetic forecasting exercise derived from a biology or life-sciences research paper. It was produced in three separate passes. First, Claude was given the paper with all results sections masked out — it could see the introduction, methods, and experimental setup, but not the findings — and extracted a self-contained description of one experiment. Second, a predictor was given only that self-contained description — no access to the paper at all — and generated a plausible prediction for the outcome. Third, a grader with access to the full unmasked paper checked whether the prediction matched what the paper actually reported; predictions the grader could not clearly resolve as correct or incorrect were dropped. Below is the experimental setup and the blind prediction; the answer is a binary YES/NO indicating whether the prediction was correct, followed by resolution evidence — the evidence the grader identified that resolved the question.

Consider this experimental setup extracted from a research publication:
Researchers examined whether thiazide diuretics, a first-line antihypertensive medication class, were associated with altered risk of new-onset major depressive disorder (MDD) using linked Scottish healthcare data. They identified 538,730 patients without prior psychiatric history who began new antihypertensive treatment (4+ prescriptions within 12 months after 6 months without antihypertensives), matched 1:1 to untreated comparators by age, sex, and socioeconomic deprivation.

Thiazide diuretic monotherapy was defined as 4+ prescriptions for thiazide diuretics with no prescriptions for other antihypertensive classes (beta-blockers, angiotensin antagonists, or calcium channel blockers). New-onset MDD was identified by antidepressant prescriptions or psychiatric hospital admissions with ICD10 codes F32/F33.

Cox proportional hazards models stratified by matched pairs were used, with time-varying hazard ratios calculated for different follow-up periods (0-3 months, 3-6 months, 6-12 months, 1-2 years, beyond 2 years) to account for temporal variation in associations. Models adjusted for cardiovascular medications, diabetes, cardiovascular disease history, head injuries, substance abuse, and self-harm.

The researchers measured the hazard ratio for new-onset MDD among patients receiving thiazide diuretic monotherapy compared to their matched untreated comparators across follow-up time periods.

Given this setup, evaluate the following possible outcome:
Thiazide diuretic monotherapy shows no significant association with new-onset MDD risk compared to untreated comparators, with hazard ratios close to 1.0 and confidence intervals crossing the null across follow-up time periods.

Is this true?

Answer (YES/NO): NO